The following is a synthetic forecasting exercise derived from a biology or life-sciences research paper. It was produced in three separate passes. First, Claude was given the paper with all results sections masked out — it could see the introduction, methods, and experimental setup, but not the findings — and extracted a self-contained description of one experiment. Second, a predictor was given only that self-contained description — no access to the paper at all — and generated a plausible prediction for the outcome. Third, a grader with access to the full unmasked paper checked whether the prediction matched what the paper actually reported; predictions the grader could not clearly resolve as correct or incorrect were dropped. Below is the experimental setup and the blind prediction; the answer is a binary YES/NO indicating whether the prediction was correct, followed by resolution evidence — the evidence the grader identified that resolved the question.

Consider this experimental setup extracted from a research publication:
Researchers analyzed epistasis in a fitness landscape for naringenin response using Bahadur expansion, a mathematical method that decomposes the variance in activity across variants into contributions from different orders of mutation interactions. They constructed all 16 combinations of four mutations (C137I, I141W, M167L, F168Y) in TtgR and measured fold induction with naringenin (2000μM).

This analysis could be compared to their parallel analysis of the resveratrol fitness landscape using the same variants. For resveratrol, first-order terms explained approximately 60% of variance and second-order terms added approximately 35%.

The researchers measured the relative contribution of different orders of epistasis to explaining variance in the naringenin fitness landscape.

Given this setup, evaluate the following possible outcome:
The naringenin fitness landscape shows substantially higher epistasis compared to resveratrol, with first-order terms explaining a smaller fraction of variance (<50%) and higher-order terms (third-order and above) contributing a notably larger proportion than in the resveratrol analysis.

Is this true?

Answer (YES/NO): YES